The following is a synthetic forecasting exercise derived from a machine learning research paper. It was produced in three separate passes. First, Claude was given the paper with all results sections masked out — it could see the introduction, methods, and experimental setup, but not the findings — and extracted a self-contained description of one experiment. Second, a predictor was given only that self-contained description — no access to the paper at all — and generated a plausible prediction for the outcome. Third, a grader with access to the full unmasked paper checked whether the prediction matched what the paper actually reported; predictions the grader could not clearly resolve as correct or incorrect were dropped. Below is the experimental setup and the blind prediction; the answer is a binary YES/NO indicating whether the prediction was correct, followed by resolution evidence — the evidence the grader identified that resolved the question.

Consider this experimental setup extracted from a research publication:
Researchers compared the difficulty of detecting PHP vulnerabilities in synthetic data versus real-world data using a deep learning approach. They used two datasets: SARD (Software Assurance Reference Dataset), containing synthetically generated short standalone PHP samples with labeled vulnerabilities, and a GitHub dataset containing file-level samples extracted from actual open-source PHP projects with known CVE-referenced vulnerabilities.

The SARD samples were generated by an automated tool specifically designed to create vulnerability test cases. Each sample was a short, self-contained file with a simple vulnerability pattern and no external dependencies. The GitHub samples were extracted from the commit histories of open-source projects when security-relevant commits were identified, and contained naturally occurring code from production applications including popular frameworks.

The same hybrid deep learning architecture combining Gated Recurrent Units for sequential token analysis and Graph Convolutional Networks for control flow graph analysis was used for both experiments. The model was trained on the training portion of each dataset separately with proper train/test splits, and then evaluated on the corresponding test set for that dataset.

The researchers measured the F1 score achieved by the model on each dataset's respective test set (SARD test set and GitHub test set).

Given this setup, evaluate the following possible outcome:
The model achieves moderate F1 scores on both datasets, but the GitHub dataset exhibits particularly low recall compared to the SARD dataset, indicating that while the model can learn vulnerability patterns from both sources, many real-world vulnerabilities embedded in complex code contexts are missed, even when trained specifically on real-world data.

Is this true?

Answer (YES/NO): NO